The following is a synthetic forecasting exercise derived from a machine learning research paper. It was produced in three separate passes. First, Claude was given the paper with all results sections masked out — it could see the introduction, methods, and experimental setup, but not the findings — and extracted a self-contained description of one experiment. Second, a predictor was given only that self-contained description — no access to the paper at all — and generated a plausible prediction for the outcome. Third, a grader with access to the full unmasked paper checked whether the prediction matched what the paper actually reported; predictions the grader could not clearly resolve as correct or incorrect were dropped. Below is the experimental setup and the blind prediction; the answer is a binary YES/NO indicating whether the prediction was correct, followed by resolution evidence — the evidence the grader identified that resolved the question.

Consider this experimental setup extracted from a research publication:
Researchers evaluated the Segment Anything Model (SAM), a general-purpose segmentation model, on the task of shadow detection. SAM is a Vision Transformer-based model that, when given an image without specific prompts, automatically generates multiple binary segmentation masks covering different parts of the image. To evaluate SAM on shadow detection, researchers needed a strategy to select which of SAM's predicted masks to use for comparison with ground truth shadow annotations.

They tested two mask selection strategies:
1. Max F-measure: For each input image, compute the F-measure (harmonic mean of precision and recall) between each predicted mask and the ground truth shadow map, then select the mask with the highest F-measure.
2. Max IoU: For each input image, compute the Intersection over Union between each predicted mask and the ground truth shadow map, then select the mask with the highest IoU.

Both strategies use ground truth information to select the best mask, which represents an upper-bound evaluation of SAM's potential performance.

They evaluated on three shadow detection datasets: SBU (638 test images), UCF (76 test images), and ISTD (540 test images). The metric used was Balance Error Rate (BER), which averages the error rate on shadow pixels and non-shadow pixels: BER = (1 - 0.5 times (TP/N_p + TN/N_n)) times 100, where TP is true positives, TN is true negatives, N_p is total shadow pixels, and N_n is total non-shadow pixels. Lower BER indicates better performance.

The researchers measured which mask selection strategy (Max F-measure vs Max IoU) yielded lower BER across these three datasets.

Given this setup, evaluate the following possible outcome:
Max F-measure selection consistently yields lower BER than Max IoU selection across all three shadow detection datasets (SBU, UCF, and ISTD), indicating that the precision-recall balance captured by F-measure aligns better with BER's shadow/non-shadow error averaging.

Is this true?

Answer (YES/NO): YES